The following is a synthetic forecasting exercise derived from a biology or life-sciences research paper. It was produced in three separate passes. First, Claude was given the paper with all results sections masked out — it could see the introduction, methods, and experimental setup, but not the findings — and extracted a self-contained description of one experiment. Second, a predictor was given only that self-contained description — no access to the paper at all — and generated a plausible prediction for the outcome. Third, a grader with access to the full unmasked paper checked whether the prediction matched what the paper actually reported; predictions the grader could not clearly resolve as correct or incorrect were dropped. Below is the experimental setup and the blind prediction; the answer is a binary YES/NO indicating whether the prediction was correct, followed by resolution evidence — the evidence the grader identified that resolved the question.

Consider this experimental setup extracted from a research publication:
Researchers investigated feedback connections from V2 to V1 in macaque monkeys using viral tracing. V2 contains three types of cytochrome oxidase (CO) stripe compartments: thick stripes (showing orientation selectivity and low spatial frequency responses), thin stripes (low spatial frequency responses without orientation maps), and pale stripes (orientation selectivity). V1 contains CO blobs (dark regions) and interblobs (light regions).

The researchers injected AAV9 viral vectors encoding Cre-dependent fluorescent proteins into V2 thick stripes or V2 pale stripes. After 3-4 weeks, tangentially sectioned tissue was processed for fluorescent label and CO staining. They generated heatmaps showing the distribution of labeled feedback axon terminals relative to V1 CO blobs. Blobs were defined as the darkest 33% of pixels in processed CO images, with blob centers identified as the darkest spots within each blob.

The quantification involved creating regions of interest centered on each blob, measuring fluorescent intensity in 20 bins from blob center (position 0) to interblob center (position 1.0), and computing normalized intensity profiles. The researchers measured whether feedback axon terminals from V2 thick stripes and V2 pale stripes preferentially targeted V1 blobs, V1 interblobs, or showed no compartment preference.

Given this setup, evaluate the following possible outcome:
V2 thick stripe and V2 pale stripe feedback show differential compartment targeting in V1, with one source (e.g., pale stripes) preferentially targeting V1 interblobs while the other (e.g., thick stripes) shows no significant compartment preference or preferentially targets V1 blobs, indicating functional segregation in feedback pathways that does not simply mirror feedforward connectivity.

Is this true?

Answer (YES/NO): NO